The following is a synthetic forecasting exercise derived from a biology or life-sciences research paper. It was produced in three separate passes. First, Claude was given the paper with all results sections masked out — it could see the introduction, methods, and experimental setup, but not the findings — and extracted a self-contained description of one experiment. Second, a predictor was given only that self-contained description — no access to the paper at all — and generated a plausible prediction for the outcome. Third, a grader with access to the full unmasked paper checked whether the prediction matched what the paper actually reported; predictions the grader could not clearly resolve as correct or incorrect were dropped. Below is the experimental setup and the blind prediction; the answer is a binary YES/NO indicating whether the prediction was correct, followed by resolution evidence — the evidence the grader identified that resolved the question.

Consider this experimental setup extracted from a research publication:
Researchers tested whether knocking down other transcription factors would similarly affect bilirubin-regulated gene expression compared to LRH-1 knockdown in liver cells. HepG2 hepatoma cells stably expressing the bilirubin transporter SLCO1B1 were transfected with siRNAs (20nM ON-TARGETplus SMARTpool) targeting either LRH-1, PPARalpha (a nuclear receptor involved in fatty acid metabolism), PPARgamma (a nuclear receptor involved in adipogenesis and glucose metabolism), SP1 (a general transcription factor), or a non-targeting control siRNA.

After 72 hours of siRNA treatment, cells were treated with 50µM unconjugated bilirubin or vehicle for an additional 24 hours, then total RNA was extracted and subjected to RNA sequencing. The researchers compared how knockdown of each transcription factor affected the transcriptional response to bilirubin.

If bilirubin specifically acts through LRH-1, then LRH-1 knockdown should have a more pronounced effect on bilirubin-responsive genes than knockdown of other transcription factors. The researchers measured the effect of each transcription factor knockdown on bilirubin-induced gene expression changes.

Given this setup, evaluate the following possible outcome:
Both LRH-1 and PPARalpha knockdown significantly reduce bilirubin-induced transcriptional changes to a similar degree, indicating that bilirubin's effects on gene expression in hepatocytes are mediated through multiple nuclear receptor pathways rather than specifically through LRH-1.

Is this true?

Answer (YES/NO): NO